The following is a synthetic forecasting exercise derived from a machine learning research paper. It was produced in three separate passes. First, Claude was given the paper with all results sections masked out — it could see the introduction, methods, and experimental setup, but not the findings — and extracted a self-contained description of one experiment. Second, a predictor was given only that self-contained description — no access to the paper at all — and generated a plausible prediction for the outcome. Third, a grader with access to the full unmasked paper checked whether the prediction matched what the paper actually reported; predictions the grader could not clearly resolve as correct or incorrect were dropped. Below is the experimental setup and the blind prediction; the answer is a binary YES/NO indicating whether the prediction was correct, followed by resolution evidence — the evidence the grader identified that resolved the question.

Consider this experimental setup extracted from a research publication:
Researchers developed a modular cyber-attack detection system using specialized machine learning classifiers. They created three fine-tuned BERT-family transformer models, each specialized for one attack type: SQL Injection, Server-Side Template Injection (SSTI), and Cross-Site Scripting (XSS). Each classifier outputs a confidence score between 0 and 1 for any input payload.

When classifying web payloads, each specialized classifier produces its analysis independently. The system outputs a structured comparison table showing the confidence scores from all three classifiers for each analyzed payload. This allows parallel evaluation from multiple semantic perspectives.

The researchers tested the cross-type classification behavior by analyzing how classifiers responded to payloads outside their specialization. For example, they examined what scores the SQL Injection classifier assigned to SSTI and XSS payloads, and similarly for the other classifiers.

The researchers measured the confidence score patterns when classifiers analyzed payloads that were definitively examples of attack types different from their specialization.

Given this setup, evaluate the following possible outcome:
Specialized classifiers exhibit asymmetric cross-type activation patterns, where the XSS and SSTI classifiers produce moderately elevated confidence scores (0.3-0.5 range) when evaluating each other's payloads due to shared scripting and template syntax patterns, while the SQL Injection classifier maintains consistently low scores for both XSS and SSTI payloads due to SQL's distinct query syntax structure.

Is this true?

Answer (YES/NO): NO